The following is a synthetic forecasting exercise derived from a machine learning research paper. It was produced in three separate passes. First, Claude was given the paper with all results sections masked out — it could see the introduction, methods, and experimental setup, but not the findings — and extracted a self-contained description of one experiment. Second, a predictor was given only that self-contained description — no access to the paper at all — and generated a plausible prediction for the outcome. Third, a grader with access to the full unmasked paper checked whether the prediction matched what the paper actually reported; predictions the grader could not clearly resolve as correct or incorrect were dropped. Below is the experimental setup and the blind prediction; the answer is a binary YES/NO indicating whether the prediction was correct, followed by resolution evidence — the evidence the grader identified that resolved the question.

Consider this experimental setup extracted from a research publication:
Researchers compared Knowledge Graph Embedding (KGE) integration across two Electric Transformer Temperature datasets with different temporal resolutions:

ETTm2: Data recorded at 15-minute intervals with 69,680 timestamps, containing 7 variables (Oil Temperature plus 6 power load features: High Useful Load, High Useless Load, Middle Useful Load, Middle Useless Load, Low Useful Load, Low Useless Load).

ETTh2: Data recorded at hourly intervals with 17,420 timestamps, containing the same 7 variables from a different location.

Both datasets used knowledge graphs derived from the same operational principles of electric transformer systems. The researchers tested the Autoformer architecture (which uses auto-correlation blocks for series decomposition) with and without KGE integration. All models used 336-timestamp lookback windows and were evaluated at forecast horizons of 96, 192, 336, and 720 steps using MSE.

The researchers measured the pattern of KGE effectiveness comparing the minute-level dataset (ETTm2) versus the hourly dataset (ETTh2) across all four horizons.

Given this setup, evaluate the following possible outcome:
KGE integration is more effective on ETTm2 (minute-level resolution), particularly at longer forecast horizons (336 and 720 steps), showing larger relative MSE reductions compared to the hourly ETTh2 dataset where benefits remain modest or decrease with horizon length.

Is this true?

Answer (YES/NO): NO